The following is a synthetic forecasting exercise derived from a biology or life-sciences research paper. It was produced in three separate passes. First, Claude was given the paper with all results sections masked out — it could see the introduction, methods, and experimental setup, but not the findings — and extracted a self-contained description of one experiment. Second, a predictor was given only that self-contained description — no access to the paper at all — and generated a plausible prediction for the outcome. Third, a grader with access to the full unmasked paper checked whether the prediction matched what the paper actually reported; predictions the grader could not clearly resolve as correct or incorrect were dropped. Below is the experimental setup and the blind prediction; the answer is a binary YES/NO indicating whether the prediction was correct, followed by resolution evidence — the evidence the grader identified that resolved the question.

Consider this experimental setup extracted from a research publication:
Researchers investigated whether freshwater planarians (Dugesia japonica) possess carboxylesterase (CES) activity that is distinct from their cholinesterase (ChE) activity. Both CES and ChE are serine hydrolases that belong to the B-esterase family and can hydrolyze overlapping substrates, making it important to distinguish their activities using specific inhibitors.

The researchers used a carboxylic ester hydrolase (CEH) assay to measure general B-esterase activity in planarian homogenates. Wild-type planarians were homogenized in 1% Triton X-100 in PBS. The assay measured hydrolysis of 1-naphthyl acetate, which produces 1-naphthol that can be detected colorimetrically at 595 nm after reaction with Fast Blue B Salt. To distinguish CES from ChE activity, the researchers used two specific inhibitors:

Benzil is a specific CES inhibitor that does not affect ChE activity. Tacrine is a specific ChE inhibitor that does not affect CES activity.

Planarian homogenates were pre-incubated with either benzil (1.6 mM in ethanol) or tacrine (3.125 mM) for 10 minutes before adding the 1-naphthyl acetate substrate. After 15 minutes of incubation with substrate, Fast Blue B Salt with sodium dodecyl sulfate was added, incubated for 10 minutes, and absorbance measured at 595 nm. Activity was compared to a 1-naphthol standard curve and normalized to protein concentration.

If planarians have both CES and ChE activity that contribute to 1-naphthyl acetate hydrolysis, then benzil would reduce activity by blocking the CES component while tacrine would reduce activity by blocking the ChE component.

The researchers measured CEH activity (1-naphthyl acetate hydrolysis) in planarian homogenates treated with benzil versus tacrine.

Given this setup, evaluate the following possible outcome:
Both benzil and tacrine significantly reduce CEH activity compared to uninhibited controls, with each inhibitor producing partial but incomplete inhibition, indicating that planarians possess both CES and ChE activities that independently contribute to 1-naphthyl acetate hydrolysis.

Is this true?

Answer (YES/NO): NO